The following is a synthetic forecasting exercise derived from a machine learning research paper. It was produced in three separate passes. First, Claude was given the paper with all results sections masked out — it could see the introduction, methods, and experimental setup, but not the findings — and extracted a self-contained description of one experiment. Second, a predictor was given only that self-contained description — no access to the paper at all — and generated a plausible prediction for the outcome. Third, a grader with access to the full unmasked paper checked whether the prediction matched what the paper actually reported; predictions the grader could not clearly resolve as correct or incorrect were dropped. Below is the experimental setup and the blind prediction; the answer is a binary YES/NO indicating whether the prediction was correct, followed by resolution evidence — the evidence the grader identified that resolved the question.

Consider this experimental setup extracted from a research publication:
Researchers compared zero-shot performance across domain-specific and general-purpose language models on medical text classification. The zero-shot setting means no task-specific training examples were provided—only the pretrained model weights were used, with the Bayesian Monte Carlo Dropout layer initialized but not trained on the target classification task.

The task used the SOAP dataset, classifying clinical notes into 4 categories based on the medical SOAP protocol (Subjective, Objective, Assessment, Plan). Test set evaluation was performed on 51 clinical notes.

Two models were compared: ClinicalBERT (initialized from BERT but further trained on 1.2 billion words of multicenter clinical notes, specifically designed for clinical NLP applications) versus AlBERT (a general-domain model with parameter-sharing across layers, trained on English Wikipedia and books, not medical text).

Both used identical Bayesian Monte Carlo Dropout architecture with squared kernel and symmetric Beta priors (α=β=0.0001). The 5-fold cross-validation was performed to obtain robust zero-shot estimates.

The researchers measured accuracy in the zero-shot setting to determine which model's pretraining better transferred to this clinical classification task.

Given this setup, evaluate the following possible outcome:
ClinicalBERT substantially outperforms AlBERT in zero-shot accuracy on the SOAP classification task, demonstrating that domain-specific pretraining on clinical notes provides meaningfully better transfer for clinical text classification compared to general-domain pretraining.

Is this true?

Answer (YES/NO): NO